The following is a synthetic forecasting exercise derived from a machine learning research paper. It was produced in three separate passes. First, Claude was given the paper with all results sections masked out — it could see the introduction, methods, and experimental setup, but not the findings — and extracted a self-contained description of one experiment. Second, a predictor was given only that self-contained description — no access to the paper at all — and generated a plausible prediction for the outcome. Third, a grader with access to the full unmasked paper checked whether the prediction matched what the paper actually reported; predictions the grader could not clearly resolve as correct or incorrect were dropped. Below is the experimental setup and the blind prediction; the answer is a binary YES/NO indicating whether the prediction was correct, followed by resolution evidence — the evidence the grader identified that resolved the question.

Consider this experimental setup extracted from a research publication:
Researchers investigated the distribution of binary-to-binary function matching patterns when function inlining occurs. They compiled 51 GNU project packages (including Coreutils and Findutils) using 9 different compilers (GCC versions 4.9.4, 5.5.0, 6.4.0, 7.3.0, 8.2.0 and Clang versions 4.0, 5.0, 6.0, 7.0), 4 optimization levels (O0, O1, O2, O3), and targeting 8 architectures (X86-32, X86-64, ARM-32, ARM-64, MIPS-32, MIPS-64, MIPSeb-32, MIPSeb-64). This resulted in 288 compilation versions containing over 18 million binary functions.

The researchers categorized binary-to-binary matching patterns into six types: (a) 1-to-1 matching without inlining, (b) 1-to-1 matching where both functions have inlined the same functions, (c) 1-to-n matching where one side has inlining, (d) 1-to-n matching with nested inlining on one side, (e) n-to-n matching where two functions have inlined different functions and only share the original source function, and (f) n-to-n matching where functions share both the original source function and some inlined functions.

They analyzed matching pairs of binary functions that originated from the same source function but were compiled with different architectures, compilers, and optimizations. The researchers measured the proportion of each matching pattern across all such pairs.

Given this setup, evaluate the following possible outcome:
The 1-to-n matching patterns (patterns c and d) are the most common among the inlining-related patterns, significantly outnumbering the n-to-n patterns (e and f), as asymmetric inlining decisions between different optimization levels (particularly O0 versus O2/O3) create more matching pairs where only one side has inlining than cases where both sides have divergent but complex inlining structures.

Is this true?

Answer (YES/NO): YES